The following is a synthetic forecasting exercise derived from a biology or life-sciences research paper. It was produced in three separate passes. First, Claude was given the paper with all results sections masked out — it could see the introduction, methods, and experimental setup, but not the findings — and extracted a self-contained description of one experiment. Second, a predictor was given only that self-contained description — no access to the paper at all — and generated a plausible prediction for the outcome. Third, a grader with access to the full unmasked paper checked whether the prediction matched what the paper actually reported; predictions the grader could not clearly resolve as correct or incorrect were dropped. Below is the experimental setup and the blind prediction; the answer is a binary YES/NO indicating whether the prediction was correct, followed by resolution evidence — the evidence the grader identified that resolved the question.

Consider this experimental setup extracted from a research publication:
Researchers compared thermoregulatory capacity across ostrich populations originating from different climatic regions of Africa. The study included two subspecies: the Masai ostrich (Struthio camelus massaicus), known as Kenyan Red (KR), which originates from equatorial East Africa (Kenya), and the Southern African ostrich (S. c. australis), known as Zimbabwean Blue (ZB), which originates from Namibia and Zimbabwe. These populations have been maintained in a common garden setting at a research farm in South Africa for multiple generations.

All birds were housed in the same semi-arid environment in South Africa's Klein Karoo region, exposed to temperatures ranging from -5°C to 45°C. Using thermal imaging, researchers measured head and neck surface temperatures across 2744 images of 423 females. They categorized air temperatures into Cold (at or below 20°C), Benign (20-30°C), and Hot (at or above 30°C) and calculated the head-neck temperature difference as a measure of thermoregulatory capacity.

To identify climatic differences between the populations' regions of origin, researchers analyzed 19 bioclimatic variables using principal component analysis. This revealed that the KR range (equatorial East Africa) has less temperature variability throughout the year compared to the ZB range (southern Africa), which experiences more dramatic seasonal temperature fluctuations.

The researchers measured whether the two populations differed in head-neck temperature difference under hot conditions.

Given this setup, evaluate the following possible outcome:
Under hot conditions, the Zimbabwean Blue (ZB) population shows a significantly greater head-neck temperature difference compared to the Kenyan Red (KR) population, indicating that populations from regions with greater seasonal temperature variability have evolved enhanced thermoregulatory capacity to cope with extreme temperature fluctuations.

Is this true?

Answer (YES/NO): NO